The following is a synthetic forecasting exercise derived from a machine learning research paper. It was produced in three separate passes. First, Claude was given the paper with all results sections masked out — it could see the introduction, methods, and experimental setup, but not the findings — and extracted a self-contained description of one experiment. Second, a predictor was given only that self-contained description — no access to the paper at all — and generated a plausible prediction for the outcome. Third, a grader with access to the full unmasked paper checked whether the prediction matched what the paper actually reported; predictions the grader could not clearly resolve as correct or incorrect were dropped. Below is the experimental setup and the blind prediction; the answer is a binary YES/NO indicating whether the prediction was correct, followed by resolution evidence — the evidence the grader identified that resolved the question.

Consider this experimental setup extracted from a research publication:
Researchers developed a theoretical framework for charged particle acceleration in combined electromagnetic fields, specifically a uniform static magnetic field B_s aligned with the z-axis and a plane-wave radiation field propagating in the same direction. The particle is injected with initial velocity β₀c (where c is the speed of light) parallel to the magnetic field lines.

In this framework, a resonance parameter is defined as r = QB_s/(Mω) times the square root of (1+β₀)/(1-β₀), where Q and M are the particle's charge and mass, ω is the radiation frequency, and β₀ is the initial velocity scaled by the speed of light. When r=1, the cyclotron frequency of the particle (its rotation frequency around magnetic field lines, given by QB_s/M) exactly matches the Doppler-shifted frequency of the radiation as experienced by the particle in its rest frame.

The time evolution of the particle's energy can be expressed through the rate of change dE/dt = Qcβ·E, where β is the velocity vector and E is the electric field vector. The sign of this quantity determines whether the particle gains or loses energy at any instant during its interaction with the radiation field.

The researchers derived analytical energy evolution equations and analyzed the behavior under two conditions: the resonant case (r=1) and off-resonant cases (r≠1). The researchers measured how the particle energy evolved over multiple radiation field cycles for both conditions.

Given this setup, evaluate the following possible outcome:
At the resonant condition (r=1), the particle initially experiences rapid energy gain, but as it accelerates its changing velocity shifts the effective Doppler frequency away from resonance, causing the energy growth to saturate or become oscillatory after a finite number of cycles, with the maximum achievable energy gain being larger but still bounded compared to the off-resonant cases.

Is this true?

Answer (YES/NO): NO